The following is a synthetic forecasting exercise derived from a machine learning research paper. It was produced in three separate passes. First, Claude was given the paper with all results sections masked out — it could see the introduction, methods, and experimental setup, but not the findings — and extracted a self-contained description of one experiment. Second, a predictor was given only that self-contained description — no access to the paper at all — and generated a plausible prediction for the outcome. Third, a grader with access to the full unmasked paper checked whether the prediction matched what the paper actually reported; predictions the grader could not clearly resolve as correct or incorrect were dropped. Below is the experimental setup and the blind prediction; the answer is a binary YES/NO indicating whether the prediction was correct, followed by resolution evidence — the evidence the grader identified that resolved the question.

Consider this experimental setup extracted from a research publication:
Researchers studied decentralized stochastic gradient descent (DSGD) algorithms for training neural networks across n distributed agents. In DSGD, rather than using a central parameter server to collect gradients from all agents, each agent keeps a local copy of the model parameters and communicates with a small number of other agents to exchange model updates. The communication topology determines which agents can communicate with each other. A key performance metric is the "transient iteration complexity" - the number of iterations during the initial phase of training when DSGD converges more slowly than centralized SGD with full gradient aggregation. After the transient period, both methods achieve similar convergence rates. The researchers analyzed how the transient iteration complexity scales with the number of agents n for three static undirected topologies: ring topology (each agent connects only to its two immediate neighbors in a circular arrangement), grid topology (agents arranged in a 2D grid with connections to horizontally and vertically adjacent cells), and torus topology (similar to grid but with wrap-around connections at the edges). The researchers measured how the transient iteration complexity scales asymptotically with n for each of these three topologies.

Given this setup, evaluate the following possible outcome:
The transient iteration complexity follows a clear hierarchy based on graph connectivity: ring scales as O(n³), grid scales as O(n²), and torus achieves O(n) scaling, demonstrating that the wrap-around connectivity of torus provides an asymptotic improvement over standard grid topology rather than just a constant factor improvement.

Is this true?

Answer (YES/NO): NO